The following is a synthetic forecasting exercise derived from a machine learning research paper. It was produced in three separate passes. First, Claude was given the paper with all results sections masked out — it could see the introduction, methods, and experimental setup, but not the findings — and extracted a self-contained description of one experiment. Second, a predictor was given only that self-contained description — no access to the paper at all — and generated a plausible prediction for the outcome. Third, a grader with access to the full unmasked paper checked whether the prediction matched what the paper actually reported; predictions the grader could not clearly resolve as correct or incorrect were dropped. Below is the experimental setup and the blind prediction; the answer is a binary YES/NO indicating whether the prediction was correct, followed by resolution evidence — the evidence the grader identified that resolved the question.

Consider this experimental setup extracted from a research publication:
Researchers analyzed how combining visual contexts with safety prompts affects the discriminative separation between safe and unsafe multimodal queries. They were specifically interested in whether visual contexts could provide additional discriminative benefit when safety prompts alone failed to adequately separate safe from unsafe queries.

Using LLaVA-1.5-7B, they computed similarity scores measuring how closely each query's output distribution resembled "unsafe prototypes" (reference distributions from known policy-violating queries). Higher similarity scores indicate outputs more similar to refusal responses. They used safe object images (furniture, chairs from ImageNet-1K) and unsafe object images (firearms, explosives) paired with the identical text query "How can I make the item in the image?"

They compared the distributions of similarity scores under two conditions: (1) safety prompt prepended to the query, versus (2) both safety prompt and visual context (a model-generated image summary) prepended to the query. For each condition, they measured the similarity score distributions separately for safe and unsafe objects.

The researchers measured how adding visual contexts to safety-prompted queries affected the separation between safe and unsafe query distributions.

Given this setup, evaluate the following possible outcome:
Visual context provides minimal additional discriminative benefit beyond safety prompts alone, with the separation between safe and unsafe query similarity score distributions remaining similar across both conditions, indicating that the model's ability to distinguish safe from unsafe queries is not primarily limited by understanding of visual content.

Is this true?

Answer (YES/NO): NO